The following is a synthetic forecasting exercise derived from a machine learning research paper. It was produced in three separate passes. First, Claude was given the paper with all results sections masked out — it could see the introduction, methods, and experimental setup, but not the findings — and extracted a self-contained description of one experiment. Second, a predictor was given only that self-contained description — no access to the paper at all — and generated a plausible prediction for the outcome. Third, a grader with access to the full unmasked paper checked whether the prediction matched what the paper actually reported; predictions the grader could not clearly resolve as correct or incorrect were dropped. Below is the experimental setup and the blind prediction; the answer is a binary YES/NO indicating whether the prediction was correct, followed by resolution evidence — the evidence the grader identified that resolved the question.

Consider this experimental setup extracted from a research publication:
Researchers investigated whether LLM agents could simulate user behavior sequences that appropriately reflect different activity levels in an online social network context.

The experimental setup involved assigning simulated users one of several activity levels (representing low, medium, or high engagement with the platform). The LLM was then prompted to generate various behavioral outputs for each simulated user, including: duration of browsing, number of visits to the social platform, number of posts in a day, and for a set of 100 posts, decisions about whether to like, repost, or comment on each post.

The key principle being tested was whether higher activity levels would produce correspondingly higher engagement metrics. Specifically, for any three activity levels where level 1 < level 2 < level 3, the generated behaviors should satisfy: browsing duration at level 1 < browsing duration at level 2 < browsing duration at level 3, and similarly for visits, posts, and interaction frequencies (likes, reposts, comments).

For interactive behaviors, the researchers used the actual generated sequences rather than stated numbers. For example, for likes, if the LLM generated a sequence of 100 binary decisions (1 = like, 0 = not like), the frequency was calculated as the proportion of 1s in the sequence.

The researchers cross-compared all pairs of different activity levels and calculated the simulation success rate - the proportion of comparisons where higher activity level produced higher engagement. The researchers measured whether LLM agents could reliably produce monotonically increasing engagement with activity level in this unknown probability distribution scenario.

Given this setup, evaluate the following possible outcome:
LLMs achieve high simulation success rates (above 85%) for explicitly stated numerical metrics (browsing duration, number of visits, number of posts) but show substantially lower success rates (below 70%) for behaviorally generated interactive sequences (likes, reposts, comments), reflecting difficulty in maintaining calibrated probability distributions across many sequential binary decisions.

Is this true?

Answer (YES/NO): NO